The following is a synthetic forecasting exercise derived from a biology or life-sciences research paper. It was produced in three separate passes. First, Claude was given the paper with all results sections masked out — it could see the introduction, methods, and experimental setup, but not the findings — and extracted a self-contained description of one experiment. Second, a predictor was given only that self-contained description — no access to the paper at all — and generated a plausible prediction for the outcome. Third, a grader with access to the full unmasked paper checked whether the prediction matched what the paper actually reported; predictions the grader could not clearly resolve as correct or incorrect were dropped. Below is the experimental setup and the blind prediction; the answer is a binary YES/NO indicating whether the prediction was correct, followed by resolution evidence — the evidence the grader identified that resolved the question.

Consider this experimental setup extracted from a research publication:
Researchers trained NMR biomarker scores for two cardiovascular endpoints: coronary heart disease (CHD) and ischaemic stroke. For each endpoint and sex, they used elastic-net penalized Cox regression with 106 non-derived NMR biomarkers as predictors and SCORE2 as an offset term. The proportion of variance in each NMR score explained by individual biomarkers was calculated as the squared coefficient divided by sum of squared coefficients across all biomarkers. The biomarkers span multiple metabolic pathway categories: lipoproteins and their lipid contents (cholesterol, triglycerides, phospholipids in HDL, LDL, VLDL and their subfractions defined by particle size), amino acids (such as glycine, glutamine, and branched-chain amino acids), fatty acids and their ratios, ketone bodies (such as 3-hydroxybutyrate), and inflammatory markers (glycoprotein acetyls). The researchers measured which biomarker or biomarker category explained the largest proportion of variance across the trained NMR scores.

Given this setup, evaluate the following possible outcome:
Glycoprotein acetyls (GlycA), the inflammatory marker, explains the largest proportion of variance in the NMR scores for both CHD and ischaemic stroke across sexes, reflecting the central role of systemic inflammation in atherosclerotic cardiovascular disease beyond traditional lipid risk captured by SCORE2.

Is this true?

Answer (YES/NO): NO